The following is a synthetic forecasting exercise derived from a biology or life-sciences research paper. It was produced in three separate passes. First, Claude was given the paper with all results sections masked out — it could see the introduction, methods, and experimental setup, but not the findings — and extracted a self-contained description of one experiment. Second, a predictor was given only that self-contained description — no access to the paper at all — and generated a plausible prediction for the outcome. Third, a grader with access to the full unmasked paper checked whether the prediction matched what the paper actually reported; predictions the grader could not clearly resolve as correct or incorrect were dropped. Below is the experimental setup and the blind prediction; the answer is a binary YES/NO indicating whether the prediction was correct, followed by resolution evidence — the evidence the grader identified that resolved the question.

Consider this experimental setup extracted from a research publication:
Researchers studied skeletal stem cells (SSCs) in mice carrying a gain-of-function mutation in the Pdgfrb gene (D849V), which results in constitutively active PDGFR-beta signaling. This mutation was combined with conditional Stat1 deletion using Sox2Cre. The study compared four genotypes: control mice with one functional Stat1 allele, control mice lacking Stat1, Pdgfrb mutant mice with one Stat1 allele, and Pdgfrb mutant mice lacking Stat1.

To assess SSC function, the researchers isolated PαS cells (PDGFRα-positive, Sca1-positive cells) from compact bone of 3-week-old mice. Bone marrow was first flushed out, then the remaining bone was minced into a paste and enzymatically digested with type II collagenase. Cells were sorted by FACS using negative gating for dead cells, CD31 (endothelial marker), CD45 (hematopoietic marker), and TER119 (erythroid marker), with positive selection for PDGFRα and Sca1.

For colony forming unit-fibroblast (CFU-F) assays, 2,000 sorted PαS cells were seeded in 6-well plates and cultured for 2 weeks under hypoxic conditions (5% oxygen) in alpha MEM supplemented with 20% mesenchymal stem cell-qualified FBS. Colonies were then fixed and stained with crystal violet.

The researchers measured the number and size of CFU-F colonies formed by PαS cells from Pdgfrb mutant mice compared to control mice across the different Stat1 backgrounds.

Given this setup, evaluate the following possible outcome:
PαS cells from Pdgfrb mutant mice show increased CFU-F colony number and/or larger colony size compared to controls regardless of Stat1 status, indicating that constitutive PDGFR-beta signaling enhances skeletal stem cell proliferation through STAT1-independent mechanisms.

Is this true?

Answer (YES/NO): NO